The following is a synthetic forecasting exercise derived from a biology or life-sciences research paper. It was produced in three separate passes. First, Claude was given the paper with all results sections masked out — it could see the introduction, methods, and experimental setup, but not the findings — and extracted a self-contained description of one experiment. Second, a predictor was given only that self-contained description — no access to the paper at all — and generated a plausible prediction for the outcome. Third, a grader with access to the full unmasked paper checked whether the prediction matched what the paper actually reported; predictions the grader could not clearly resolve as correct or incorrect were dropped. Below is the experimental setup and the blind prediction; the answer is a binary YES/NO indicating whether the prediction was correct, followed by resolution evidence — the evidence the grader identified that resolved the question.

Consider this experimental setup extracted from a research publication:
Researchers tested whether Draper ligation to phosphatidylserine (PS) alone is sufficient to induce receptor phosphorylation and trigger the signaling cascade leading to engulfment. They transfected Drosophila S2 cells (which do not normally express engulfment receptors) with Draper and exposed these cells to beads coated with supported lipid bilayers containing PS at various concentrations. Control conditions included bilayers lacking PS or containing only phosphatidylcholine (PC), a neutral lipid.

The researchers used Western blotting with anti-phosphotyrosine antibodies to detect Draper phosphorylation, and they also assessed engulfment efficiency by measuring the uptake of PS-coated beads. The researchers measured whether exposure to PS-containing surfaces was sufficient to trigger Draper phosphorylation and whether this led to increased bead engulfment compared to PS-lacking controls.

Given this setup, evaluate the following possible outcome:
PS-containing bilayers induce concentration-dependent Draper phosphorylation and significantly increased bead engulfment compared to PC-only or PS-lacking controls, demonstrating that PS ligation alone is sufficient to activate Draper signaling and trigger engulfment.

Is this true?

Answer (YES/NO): YES